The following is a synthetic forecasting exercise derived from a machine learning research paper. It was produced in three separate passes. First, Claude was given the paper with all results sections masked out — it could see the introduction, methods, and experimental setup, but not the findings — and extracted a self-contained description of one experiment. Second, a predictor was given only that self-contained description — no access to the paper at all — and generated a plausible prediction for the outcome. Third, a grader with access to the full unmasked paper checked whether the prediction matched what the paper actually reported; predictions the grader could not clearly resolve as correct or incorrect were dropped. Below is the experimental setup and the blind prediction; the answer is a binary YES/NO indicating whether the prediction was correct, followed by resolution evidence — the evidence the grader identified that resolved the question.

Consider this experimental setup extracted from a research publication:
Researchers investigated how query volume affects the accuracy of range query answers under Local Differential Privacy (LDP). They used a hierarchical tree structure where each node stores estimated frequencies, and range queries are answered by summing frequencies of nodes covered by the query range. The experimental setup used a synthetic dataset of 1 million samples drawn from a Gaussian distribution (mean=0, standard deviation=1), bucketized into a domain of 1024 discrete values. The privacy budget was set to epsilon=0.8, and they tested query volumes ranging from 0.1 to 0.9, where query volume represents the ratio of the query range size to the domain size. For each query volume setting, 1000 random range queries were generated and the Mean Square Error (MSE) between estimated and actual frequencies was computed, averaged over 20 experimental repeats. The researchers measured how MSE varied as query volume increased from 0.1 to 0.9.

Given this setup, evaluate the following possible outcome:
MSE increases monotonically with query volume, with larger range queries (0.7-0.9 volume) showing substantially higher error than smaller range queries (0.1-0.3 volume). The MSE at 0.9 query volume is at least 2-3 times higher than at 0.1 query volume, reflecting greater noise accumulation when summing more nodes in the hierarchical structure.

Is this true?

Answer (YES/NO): NO